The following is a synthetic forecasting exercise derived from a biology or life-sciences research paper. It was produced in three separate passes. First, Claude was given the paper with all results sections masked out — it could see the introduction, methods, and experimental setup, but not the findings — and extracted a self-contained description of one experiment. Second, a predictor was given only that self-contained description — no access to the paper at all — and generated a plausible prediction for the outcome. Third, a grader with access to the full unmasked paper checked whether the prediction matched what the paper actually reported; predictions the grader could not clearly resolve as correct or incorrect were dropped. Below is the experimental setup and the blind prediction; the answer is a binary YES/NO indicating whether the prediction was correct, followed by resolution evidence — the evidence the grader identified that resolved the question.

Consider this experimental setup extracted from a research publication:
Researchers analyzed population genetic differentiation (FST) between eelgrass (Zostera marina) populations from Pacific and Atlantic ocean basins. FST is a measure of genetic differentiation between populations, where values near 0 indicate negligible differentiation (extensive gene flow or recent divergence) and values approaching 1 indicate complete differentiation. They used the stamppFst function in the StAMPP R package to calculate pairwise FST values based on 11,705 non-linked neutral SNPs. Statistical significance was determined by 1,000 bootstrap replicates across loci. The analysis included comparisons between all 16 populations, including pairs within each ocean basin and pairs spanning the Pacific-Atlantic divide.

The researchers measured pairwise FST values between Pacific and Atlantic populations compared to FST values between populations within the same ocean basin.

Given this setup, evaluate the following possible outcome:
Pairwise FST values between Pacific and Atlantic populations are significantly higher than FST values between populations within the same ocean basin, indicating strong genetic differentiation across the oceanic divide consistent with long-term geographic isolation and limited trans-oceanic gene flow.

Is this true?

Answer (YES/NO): NO